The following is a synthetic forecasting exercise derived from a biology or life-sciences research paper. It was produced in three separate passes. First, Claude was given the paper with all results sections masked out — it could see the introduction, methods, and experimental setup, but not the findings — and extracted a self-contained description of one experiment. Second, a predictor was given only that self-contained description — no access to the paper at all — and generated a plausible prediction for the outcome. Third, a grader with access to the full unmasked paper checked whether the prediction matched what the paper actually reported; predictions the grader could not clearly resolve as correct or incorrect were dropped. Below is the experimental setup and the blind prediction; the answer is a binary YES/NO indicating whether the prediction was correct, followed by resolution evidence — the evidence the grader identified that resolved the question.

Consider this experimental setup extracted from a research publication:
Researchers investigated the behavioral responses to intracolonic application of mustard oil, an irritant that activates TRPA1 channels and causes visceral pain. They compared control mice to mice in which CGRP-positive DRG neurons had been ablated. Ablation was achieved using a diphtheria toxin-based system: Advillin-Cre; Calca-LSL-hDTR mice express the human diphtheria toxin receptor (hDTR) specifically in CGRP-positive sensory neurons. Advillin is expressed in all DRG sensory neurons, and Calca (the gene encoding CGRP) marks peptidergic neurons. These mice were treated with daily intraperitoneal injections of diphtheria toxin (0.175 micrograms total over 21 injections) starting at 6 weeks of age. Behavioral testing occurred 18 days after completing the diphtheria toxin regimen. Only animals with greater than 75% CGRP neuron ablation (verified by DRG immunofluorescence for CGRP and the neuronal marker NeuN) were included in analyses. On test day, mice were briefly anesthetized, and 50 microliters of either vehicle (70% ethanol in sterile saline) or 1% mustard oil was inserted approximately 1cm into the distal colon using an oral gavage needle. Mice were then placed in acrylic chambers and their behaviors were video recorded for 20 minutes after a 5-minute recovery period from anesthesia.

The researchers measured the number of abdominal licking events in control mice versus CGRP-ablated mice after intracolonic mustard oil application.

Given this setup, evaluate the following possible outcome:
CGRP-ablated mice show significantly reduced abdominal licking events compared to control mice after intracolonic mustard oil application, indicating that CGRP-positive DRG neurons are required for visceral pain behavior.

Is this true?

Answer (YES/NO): NO